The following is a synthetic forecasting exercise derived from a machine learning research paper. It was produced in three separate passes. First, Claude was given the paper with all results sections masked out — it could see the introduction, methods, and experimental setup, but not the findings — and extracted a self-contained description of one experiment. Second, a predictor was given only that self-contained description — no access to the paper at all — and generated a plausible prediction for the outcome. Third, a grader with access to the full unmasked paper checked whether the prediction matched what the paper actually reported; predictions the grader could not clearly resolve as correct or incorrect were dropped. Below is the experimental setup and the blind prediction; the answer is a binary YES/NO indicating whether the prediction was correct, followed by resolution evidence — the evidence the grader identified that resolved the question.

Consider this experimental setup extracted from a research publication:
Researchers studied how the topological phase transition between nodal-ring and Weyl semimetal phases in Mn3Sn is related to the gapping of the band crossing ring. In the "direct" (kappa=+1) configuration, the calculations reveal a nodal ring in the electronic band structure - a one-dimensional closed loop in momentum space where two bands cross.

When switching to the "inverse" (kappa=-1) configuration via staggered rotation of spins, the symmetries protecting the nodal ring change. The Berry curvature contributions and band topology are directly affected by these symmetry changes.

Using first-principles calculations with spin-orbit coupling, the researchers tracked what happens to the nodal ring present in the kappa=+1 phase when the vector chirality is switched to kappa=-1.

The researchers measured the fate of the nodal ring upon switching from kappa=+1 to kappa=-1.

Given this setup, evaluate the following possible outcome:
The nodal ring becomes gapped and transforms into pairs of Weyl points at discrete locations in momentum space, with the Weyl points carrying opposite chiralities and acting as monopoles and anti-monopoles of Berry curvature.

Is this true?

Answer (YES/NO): YES